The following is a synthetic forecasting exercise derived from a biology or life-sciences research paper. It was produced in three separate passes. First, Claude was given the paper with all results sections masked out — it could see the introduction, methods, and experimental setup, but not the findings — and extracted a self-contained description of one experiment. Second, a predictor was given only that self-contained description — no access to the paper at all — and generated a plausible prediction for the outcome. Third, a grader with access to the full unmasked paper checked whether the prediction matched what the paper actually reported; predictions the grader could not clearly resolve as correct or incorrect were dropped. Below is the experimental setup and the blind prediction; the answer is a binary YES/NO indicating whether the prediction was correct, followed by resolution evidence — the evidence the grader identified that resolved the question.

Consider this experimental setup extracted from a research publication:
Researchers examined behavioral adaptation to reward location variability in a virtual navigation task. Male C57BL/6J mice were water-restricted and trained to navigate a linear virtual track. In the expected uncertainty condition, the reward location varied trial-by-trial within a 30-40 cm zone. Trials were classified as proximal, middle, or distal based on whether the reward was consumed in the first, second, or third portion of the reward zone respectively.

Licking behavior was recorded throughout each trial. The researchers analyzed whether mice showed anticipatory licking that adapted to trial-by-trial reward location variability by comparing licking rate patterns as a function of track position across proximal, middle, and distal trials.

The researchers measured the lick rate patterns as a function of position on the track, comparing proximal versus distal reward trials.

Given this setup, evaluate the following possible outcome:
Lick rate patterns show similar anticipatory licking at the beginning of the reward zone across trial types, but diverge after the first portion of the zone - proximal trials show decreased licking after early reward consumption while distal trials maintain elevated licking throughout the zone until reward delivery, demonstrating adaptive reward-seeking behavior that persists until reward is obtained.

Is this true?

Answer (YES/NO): YES